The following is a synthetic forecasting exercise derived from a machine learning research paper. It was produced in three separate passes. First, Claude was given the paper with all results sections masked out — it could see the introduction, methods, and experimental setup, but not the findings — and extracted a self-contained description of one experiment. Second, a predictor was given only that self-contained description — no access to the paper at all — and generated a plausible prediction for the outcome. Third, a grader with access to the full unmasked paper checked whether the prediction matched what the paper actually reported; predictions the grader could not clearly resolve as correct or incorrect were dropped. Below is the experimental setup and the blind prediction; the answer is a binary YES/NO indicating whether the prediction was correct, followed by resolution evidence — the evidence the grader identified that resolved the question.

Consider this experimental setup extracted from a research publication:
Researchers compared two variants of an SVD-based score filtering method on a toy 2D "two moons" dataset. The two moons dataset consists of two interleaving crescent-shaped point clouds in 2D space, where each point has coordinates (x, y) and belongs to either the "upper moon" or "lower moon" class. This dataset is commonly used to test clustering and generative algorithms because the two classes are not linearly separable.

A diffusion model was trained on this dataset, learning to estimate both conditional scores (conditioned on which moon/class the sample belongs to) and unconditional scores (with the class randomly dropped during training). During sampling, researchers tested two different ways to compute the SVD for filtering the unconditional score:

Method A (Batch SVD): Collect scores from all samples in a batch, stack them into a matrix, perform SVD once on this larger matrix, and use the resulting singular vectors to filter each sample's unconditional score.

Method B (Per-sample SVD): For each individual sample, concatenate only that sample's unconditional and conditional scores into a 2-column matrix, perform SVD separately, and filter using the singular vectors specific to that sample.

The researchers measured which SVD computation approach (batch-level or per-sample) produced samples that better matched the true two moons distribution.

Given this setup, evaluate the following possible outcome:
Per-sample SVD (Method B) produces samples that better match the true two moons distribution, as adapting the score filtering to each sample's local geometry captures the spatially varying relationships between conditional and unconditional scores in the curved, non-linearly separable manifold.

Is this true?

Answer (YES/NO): NO